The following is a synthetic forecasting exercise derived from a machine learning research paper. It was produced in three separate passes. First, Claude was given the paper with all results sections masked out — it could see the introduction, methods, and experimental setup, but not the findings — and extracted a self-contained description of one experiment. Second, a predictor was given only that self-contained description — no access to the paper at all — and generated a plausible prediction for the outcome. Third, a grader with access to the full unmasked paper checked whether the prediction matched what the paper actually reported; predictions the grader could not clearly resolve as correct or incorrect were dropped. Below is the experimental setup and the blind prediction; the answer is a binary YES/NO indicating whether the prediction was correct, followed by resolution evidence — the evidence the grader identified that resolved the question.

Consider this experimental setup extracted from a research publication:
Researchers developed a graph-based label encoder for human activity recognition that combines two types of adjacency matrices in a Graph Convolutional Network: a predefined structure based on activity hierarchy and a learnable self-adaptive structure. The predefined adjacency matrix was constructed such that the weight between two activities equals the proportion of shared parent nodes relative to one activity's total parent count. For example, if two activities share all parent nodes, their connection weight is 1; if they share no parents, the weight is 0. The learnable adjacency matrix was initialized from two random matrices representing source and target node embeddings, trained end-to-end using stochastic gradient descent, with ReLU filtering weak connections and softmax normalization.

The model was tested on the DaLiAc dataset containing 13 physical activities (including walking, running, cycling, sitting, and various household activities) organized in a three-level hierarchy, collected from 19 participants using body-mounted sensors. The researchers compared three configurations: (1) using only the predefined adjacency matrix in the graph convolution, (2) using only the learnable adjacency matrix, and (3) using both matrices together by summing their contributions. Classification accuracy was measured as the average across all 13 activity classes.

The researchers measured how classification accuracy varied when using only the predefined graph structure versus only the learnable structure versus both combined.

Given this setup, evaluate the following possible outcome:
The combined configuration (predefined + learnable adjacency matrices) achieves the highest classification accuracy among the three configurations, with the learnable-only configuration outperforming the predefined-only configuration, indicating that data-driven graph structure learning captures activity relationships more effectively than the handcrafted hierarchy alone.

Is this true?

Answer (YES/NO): NO